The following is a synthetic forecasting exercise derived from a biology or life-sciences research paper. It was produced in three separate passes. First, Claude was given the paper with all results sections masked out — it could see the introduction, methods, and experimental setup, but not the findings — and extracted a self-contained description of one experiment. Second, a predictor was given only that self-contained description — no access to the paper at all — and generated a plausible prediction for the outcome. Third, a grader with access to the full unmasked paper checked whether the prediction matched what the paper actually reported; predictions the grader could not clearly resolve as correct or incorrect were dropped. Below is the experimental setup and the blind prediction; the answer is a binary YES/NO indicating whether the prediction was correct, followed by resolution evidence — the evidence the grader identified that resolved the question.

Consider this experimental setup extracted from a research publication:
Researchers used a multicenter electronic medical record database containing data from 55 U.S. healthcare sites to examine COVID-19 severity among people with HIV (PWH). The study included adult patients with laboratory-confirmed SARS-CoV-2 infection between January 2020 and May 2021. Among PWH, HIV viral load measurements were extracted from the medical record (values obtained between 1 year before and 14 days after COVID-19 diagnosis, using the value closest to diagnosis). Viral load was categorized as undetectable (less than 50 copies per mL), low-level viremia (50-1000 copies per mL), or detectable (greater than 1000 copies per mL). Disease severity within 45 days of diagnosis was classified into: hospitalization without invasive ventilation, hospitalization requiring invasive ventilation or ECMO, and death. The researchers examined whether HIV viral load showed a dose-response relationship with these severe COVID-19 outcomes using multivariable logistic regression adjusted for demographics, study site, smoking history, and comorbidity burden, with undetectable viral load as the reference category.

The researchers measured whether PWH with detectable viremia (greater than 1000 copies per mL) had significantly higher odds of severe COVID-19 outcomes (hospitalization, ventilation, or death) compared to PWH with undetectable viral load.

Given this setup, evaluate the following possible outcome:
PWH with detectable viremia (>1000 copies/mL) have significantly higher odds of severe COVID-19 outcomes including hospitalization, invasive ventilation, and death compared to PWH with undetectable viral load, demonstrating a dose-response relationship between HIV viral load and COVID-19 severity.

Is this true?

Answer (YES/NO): YES